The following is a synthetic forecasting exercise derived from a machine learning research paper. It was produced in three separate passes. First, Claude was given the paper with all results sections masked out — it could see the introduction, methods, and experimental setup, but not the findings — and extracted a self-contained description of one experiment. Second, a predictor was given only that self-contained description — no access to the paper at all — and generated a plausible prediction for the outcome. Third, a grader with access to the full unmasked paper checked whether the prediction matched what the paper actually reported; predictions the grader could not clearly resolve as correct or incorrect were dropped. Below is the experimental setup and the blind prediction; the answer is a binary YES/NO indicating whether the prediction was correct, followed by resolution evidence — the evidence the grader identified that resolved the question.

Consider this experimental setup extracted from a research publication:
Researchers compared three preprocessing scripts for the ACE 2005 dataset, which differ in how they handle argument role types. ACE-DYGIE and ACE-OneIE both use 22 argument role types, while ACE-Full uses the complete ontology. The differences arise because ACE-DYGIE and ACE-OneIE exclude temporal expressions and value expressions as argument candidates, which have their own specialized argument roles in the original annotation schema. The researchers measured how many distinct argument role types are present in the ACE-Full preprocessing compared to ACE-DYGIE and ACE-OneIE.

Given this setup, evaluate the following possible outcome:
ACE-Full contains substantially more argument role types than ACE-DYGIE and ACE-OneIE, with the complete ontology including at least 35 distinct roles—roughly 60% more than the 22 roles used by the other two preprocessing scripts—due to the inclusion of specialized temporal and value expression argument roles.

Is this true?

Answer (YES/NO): YES